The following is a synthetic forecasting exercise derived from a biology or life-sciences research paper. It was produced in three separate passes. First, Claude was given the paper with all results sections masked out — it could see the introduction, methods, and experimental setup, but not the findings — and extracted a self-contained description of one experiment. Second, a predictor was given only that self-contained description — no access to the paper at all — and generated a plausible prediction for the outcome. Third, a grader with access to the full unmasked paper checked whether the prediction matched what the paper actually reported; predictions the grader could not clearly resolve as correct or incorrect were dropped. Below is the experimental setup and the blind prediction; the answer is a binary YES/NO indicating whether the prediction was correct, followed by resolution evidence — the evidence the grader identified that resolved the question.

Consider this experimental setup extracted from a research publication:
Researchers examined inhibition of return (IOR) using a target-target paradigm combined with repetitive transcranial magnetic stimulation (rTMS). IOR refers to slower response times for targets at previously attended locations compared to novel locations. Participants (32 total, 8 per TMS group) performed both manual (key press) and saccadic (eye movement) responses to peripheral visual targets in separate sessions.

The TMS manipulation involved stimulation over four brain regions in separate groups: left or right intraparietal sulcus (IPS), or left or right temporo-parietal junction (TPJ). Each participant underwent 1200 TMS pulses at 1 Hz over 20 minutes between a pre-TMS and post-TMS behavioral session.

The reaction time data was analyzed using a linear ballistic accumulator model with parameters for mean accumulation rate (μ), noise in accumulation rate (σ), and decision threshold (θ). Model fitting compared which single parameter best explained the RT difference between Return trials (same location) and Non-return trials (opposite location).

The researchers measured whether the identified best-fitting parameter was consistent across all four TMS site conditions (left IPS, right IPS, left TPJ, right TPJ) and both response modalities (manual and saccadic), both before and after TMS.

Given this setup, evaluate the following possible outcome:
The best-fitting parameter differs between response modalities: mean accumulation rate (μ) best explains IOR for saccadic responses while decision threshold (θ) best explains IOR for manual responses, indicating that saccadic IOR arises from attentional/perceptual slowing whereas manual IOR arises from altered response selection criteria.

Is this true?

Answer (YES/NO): NO